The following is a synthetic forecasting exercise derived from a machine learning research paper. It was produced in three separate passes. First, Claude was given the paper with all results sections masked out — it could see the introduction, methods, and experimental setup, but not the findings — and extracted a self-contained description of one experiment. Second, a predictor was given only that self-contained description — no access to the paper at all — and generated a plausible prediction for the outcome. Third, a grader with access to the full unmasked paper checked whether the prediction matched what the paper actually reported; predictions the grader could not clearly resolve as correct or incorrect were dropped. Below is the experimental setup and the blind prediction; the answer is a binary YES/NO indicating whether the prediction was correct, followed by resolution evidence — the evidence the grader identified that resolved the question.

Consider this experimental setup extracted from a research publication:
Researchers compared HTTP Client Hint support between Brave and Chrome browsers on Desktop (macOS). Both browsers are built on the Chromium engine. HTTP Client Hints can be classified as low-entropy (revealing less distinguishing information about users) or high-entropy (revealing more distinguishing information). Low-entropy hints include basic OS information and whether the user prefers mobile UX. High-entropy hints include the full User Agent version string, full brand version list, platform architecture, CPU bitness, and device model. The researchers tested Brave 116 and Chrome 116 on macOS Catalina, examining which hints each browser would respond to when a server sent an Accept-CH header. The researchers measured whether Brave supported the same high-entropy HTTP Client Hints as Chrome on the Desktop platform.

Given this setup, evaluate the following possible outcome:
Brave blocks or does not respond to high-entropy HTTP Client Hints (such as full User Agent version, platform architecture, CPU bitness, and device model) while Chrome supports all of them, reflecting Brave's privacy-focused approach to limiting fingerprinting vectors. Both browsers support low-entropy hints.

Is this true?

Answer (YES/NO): NO